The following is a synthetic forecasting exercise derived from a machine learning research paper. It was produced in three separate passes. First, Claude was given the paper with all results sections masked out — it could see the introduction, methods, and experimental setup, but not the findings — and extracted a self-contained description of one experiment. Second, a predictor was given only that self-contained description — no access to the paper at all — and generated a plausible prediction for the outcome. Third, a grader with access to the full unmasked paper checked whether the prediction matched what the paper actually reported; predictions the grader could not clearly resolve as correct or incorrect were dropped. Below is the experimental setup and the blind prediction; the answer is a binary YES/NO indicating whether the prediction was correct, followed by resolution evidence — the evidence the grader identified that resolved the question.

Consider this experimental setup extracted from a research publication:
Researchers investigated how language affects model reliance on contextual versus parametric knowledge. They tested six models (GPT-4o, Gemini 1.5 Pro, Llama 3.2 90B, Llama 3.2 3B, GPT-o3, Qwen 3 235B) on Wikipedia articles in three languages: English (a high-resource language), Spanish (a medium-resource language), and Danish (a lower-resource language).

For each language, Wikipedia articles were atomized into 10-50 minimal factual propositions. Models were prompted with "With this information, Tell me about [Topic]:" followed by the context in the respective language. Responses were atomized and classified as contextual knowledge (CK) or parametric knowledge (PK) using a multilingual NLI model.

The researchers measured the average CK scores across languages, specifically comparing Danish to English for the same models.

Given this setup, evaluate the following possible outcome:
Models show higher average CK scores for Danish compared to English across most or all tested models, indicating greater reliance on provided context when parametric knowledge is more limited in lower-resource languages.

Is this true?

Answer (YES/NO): NO